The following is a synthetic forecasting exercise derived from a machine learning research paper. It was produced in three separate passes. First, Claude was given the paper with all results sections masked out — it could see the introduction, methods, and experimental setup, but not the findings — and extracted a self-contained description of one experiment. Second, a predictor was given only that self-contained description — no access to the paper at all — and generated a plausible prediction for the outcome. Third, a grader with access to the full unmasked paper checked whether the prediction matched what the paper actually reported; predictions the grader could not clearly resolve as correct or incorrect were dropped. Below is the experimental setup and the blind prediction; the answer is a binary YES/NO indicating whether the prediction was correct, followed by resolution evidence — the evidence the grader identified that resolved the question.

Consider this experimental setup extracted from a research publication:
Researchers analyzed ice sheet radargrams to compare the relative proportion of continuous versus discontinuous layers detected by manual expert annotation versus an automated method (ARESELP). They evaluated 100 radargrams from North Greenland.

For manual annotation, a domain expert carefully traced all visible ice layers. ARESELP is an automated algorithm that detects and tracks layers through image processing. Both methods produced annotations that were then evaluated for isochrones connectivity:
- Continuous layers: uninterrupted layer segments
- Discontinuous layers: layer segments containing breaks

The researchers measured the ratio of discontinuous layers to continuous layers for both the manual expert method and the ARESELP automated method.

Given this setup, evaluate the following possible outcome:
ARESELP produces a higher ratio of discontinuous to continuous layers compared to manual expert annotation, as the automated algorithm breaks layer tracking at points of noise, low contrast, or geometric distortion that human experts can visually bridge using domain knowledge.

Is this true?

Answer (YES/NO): NO